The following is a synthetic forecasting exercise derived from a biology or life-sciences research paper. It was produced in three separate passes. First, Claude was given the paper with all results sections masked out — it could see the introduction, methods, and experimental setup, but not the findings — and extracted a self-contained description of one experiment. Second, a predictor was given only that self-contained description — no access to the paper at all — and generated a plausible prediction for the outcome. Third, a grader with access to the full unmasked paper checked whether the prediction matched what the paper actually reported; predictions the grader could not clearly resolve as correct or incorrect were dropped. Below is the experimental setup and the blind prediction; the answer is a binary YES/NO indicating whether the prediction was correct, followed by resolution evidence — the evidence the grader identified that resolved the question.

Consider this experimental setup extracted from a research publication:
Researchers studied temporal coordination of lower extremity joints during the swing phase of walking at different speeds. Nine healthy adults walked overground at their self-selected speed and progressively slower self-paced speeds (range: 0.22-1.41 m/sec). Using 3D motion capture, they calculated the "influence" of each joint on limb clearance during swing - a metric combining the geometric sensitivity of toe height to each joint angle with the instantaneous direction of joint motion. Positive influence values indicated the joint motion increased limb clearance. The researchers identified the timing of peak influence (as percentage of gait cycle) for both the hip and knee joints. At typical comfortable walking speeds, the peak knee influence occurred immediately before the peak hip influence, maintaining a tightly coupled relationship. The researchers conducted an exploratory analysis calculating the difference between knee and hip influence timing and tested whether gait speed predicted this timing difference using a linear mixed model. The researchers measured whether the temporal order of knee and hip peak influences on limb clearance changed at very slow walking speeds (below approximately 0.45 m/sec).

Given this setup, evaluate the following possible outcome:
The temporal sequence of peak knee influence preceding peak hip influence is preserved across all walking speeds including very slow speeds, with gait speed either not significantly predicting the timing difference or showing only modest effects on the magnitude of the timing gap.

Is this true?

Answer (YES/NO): NO